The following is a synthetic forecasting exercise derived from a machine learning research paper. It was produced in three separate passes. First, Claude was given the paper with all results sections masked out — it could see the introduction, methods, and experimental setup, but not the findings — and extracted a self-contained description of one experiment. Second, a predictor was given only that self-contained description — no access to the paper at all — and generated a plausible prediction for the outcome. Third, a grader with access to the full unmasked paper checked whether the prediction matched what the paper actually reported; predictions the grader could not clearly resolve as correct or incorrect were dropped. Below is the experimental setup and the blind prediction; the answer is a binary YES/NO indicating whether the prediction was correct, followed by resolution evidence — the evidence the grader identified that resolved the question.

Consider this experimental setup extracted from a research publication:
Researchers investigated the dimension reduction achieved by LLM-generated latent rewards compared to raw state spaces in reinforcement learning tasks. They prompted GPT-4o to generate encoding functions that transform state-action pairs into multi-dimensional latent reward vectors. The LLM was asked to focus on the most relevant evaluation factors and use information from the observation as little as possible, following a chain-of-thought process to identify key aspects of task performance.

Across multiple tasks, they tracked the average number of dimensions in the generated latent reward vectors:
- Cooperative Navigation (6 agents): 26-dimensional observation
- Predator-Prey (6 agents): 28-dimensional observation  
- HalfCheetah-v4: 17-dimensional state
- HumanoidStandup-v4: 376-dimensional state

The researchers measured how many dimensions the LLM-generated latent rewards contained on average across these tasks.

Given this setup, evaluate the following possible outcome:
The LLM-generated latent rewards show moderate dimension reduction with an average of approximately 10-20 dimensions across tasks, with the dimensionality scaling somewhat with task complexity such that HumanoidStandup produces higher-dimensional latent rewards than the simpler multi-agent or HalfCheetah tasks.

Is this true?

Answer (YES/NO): NO